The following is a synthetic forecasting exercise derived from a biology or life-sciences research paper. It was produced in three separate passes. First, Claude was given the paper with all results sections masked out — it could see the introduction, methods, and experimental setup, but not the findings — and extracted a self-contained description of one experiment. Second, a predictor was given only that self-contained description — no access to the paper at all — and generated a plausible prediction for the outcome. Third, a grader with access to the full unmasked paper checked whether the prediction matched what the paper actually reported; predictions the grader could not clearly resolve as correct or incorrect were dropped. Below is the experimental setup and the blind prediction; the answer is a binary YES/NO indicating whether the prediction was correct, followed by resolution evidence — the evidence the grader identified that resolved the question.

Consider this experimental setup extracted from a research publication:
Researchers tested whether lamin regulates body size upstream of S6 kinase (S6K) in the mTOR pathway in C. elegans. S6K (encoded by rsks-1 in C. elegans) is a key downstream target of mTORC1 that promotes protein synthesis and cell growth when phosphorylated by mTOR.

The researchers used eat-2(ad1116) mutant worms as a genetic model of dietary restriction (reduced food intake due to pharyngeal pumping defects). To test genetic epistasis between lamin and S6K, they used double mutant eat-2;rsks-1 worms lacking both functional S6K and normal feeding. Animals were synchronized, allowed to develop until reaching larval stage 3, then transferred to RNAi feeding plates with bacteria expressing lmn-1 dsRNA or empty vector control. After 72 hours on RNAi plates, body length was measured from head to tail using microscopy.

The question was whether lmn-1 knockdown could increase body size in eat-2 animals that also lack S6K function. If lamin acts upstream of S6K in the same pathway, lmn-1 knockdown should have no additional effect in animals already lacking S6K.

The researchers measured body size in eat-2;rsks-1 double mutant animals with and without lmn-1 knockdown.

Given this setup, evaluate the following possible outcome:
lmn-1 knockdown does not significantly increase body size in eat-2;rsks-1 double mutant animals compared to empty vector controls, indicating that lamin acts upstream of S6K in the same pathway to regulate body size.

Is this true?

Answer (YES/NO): YES